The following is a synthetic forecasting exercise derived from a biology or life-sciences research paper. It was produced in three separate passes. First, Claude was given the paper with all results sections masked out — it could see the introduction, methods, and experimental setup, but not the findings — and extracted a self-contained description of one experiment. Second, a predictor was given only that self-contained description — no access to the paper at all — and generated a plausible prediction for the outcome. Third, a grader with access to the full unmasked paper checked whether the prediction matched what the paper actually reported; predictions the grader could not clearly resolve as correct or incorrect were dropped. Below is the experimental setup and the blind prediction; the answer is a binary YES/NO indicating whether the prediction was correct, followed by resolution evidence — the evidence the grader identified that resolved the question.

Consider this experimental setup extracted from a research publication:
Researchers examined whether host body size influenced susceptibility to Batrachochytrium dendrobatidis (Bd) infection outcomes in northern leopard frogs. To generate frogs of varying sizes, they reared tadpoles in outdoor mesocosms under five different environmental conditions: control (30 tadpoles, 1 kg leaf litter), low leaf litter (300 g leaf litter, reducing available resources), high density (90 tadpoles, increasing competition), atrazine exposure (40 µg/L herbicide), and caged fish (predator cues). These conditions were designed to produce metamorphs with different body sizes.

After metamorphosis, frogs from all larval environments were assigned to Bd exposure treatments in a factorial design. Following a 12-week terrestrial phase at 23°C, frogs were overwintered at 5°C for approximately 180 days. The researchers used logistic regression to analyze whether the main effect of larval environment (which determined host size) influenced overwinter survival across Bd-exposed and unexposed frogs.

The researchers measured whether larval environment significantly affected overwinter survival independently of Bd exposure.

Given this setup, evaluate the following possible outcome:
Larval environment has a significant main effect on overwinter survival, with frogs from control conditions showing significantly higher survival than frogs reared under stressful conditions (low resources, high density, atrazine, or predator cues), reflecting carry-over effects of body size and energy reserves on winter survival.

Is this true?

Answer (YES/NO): NO